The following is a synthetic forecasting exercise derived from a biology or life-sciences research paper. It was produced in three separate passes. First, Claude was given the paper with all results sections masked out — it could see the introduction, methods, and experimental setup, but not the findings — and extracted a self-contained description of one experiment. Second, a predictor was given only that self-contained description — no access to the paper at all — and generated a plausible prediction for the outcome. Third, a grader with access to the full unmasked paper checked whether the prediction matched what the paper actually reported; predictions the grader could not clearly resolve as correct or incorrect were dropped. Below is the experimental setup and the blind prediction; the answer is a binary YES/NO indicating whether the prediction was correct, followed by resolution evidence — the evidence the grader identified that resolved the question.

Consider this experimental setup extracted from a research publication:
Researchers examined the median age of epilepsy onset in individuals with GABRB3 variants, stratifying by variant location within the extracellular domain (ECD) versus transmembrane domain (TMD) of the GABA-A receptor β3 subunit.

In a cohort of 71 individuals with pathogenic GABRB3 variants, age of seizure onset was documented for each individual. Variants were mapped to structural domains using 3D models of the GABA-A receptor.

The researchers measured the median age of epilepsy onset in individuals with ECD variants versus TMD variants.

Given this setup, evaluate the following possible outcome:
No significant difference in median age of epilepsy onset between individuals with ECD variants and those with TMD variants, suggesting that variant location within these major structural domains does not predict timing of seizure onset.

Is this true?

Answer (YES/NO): NO